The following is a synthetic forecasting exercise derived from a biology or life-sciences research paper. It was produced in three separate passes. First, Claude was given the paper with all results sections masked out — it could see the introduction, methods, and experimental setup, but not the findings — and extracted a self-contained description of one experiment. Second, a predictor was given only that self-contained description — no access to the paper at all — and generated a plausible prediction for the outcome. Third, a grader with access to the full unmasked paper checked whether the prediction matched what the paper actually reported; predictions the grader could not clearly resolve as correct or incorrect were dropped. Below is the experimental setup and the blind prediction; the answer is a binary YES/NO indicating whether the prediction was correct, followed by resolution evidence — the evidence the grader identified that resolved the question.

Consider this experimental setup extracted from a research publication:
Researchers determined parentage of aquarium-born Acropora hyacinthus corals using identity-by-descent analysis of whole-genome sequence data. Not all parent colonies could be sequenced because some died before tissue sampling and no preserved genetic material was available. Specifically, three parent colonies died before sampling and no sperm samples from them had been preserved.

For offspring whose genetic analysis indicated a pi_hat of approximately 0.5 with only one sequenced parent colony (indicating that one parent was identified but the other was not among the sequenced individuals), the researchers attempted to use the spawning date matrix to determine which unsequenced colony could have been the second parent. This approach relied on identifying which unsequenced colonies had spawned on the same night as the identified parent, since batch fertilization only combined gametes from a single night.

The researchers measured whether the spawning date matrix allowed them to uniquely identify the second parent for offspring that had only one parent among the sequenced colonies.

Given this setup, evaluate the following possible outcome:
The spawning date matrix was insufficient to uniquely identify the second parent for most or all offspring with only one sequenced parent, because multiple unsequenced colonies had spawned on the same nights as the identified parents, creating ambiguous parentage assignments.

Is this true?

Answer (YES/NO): NO